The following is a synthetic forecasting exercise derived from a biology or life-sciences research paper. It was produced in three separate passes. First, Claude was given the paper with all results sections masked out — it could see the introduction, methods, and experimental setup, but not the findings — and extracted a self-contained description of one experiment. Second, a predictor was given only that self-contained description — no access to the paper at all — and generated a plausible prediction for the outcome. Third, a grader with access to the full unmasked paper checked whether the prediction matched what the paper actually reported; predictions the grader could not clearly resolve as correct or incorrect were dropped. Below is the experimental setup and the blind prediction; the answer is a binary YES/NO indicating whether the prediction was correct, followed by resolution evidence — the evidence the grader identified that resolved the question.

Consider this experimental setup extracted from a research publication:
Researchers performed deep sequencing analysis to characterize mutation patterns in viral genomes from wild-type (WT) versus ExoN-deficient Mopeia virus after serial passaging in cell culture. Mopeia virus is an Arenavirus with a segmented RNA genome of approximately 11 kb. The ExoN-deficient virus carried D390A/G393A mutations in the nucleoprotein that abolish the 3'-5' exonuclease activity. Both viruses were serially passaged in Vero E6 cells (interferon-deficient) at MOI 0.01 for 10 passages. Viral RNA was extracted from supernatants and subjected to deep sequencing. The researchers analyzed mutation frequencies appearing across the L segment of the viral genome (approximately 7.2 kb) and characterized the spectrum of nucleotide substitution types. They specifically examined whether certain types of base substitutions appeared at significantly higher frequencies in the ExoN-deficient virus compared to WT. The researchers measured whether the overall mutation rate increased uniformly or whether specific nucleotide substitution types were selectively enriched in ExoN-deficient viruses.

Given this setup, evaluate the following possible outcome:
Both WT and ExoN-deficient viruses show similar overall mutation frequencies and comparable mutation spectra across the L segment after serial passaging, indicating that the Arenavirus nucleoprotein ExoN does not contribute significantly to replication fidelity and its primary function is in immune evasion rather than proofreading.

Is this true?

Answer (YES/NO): NO